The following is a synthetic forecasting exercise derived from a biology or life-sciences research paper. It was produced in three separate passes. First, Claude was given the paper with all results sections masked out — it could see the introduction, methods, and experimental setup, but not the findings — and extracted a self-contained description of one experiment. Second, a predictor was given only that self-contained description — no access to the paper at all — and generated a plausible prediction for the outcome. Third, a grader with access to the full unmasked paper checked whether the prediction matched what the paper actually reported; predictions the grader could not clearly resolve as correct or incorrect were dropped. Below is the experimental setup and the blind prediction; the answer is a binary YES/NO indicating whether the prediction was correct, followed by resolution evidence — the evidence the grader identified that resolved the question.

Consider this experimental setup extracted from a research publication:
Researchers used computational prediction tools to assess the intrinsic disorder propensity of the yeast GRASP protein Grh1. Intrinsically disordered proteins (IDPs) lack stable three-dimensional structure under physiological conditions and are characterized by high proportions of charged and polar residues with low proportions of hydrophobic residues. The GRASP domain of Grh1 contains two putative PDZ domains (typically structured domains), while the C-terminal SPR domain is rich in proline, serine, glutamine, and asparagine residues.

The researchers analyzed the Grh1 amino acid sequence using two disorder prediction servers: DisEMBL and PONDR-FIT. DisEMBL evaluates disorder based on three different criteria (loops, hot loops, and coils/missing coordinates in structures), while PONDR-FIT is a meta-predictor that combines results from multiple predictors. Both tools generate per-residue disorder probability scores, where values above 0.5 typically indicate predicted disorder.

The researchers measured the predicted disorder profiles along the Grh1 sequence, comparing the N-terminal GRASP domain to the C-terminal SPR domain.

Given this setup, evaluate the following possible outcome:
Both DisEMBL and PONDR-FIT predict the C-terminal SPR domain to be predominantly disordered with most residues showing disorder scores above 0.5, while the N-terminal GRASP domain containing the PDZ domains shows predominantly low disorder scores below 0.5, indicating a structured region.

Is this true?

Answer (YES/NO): NO